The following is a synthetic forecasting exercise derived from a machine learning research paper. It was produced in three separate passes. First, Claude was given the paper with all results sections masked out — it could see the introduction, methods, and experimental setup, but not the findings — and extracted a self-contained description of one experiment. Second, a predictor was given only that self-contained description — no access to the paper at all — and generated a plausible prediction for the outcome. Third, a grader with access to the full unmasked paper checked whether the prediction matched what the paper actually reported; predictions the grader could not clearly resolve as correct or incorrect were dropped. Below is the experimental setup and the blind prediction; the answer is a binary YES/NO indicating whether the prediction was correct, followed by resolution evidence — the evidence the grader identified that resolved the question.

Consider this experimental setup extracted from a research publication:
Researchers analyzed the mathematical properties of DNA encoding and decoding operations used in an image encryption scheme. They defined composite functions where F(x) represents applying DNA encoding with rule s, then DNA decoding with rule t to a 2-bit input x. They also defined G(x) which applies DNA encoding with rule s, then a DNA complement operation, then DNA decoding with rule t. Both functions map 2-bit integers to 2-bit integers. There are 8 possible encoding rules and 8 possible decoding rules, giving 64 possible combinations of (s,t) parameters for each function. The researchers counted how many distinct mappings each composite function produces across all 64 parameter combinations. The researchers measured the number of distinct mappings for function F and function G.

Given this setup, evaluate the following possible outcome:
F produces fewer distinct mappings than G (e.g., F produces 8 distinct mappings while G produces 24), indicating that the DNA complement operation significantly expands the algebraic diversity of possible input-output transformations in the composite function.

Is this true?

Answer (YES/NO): NO